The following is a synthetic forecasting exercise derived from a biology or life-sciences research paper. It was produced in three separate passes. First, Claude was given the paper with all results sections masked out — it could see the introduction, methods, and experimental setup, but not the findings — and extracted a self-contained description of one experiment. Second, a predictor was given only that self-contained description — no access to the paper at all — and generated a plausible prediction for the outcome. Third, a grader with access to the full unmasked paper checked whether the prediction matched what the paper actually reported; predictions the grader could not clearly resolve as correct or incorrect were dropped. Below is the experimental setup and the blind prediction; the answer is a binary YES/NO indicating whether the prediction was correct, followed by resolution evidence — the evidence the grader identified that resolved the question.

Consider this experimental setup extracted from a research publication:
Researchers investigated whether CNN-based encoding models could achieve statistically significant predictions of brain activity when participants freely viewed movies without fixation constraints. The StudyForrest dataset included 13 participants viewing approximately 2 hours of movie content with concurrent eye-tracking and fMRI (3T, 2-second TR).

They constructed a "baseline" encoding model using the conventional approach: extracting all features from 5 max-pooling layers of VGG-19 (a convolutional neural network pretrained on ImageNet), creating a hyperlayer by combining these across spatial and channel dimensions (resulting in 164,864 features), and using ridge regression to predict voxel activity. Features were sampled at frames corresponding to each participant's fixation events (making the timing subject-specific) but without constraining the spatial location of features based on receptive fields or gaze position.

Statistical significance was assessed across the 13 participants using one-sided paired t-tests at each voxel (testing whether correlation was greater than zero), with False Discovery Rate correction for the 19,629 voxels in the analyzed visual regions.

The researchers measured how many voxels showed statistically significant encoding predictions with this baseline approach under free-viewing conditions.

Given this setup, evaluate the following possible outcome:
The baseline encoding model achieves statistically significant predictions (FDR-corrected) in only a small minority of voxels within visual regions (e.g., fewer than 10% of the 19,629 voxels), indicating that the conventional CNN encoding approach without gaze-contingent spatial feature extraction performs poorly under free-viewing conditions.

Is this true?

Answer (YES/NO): NO